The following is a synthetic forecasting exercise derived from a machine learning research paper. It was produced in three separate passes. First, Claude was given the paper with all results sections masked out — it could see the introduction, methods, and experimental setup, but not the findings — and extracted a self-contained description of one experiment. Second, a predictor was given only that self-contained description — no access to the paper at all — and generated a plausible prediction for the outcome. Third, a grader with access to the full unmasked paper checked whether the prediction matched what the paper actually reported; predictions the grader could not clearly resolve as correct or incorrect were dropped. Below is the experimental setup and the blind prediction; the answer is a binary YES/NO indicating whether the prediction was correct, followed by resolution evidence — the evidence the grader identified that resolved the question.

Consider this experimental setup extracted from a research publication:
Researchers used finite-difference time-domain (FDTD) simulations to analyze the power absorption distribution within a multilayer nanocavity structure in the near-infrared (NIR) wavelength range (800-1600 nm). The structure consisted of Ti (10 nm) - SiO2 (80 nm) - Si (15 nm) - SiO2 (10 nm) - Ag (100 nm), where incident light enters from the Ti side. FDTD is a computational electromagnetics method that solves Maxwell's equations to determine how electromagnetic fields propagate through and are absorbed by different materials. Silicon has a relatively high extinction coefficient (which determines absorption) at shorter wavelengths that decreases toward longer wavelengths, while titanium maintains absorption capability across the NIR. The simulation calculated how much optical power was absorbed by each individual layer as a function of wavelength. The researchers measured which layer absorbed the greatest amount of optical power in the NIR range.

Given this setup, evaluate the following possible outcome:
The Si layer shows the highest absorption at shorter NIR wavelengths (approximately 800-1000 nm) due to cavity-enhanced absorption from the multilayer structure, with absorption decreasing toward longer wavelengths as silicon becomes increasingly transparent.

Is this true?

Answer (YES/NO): NO